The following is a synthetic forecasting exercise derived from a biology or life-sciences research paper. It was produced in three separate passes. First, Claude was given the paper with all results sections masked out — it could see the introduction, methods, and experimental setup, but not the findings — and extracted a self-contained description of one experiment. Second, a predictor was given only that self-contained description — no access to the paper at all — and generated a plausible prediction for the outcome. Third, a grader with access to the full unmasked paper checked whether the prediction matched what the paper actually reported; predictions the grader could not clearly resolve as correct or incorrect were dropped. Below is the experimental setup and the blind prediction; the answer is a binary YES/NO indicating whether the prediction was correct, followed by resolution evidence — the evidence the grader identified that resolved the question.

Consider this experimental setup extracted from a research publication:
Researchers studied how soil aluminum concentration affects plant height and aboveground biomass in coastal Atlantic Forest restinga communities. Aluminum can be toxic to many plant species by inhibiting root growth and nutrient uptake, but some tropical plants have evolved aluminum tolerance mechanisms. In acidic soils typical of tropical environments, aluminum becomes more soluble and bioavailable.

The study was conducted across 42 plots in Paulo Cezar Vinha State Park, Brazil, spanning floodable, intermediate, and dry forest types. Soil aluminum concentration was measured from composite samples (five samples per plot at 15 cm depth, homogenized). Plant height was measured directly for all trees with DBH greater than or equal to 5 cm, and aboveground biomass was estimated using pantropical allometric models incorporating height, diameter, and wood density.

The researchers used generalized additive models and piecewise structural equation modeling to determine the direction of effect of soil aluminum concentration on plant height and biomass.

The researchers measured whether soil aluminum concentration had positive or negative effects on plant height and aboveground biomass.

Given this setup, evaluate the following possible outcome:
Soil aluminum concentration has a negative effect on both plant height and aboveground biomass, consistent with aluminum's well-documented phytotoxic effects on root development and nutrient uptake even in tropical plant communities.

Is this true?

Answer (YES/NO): YES